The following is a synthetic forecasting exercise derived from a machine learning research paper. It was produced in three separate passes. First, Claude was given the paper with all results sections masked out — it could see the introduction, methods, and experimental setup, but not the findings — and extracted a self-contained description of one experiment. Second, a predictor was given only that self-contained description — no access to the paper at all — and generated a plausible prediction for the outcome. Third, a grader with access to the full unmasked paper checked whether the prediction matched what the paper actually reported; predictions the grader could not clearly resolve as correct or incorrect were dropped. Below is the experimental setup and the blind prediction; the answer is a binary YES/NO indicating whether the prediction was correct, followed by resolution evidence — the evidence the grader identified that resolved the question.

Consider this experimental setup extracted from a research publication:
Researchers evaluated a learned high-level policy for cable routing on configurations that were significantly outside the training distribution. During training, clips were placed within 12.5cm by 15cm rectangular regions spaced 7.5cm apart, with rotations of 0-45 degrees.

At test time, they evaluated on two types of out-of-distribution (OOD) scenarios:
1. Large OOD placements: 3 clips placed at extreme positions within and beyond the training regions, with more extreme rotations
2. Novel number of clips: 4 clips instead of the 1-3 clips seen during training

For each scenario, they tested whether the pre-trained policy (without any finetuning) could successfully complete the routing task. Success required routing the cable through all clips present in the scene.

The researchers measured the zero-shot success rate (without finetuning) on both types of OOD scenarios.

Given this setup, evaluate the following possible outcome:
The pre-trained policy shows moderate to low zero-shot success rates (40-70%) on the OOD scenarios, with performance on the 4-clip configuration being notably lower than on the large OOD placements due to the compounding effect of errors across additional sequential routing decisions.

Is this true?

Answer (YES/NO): NO